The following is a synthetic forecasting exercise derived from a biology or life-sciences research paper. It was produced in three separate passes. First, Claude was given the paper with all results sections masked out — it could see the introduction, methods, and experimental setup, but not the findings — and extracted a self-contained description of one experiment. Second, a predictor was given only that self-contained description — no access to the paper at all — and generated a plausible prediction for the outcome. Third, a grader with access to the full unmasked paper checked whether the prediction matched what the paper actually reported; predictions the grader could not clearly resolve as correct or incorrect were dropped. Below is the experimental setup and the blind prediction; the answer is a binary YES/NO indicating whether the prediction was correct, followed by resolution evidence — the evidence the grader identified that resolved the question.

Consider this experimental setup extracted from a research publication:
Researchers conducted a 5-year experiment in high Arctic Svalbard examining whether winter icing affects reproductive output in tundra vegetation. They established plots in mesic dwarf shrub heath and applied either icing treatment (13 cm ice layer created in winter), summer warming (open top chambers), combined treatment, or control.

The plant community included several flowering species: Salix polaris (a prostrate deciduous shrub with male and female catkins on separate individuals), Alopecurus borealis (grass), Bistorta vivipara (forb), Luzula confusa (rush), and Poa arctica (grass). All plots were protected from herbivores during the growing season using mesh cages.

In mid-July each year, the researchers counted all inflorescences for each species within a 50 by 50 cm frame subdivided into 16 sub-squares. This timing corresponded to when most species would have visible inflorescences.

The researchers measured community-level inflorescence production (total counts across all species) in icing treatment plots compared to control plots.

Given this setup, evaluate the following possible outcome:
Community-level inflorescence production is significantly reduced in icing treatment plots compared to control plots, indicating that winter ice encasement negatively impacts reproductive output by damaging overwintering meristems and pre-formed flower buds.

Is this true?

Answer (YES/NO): NO